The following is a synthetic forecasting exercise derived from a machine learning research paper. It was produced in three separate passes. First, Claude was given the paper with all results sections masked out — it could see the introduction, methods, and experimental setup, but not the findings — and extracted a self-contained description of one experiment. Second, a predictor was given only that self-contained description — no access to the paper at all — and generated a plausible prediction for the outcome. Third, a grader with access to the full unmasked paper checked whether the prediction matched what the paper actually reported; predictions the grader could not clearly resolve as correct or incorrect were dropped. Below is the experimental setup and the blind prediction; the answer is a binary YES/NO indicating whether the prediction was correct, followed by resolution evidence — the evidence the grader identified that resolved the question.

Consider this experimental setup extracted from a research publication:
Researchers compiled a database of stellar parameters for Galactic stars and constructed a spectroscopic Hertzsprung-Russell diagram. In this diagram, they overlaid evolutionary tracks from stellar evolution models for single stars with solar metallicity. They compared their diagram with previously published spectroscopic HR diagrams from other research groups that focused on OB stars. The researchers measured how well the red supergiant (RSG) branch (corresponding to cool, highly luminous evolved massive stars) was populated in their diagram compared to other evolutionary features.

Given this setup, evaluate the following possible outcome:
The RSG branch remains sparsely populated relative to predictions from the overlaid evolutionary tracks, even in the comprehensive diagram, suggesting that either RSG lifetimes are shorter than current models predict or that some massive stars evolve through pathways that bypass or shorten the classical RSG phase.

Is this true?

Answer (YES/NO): NO